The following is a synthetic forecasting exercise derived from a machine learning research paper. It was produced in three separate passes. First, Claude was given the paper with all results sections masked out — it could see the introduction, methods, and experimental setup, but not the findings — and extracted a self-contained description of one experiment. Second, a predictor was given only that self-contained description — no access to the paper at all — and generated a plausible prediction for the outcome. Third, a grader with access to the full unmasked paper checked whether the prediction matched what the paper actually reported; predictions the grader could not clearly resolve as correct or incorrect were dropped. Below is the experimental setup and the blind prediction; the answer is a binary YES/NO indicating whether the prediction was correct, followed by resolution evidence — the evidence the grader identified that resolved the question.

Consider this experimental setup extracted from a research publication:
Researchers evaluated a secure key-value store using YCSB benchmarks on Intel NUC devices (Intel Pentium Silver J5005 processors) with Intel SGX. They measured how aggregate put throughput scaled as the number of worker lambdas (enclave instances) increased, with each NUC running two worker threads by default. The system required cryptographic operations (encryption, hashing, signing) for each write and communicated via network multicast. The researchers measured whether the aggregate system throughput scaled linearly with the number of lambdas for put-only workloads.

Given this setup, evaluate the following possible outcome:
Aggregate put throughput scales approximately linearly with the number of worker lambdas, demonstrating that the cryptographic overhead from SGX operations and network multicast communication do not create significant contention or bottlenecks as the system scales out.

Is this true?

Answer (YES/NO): YES